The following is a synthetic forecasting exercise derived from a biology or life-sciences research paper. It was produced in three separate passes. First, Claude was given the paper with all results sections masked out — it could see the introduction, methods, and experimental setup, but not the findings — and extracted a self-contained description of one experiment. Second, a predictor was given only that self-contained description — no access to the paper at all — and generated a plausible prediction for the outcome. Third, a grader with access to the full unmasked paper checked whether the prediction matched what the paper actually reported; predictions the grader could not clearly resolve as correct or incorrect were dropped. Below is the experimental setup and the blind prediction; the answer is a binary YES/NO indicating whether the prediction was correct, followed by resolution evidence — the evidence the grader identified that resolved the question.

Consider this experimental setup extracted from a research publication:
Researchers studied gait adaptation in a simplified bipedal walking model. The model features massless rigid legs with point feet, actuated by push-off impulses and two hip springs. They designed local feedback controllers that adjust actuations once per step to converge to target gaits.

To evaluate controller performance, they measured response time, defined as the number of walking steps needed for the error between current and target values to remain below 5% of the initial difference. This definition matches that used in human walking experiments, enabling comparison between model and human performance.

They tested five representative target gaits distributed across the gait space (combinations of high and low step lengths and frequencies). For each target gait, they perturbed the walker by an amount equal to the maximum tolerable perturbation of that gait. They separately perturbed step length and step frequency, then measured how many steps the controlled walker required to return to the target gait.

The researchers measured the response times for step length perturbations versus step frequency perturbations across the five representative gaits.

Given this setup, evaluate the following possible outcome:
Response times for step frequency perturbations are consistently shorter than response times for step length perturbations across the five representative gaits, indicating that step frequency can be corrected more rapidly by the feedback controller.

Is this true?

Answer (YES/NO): NO